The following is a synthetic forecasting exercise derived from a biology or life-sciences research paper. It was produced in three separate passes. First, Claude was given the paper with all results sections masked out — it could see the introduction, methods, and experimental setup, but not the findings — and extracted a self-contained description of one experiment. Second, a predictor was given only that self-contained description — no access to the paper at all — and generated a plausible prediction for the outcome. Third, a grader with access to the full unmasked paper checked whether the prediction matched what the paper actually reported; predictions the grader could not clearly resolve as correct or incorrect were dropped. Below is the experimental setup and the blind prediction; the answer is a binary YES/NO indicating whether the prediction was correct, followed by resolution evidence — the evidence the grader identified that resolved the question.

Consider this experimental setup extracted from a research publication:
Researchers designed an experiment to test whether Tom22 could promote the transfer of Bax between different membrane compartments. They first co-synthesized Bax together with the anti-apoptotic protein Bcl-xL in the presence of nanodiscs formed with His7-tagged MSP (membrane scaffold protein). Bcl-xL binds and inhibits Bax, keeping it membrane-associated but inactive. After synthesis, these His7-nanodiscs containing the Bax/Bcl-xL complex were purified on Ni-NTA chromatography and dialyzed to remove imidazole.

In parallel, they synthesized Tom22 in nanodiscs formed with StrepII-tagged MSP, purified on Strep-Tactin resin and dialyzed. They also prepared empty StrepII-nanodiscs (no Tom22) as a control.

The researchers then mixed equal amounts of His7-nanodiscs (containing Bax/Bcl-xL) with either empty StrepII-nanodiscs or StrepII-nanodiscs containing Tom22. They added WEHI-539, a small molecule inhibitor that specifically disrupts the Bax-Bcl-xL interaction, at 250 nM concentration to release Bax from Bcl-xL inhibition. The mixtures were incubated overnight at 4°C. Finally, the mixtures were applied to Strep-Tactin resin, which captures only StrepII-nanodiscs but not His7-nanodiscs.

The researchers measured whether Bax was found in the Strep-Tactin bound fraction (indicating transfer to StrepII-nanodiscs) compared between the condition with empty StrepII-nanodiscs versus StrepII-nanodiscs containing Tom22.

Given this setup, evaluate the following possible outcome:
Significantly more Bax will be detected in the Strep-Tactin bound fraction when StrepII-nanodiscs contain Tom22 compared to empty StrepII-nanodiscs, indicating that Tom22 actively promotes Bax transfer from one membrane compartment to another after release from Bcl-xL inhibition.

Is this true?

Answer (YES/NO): YES